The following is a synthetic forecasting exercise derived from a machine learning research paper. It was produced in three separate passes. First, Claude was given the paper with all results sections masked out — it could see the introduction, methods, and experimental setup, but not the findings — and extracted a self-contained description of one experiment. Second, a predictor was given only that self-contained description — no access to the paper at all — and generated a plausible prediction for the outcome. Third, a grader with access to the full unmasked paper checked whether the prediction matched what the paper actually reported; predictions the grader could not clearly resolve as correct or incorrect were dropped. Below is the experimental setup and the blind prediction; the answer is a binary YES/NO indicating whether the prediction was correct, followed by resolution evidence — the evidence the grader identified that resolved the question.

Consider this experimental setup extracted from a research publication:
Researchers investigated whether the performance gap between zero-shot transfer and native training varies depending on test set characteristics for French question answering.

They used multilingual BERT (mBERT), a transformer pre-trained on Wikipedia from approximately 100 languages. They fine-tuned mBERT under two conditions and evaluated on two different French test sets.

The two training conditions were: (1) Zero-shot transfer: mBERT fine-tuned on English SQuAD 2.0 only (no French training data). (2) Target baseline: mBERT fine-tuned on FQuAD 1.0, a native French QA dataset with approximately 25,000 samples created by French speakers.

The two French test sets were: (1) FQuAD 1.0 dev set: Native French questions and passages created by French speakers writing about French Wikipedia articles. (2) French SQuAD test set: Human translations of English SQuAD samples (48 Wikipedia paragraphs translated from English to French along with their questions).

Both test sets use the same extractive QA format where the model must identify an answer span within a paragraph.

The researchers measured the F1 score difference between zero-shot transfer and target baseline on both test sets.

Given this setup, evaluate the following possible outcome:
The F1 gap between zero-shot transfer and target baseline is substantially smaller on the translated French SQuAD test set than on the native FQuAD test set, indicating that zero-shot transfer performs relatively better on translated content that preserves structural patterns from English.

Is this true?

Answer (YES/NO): YES